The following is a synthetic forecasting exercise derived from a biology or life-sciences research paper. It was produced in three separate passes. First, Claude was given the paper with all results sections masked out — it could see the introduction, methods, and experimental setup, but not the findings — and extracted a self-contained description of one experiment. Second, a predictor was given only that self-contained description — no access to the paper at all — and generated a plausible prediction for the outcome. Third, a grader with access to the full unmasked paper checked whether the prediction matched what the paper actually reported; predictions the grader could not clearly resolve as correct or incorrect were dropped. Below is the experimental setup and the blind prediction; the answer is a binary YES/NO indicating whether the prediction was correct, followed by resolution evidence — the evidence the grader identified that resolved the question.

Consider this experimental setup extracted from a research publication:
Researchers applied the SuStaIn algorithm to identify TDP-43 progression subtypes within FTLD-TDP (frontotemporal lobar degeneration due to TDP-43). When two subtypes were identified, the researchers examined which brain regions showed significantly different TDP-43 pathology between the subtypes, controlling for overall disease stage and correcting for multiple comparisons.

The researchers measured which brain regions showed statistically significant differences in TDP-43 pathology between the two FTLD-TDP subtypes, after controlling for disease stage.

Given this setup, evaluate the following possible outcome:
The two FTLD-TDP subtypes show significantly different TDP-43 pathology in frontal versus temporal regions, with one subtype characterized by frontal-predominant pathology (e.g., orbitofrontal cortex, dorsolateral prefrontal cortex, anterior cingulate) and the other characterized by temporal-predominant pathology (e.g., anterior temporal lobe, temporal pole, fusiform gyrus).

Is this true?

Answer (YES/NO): NO